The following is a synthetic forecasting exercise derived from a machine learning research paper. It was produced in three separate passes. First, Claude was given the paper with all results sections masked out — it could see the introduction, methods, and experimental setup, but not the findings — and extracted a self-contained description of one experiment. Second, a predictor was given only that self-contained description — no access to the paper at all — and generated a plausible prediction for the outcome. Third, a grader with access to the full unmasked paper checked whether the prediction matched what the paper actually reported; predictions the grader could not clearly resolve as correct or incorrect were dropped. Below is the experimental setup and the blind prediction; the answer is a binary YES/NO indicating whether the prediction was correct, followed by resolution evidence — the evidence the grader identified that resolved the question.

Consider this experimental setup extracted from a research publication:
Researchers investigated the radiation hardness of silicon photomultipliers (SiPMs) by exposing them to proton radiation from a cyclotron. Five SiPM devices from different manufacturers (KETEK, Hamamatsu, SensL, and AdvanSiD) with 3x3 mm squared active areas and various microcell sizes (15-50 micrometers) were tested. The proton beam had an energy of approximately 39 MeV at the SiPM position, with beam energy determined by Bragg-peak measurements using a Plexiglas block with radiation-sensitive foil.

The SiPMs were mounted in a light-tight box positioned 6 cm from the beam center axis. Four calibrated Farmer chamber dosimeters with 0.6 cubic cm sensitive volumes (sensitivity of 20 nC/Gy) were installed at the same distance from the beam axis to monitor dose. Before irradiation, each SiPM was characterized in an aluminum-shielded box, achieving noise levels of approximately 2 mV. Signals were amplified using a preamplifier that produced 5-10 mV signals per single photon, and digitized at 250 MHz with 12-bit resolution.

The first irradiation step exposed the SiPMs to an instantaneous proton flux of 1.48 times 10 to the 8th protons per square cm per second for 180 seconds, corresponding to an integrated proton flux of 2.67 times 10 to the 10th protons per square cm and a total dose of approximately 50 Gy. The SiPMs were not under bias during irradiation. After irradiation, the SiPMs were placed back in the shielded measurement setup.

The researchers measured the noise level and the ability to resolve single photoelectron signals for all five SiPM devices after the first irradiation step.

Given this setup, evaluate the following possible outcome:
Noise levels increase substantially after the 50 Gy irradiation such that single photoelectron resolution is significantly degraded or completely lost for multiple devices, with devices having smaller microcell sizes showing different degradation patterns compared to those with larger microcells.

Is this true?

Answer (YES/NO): NO